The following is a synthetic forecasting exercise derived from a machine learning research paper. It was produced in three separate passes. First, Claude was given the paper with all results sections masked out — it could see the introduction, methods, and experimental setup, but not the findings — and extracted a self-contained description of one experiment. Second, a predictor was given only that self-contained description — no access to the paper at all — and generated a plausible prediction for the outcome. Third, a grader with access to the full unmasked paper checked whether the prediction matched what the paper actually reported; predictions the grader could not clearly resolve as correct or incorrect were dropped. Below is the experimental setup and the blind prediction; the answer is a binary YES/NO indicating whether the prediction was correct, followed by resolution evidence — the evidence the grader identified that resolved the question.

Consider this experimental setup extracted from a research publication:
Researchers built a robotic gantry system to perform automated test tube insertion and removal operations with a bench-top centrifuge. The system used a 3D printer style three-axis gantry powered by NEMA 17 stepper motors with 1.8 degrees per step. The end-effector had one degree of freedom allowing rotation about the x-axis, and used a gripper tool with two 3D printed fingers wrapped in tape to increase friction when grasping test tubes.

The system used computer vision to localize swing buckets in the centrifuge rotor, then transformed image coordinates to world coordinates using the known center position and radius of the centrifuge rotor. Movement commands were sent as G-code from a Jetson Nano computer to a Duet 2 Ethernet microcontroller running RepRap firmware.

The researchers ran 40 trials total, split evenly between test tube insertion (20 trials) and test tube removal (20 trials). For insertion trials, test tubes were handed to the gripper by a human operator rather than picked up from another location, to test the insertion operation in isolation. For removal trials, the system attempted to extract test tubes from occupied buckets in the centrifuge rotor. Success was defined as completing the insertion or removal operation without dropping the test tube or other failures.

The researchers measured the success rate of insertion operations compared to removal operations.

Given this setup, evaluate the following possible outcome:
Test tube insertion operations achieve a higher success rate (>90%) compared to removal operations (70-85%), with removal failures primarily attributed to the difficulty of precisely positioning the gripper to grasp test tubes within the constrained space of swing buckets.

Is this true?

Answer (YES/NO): NO